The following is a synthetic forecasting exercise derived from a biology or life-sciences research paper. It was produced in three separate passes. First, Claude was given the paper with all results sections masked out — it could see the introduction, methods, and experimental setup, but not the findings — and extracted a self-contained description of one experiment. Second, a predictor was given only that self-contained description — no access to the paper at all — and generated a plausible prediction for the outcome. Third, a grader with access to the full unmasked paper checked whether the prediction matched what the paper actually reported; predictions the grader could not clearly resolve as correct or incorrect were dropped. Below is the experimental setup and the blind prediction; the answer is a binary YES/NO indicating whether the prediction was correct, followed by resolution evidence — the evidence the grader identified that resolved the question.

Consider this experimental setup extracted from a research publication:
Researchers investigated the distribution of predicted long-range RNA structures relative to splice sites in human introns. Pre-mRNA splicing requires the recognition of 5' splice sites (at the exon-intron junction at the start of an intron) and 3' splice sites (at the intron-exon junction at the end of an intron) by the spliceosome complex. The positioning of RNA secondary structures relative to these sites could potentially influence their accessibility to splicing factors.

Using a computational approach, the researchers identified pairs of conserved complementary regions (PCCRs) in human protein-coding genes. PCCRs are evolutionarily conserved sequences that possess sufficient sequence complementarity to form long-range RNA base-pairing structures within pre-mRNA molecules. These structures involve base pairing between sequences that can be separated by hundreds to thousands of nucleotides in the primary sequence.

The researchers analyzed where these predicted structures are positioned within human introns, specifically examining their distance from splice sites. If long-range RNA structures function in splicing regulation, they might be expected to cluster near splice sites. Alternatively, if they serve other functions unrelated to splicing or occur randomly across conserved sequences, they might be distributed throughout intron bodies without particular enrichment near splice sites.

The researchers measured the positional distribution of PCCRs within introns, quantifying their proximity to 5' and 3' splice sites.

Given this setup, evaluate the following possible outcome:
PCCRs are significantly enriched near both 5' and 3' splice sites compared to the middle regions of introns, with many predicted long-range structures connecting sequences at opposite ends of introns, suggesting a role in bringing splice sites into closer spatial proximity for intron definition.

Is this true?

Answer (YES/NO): NO